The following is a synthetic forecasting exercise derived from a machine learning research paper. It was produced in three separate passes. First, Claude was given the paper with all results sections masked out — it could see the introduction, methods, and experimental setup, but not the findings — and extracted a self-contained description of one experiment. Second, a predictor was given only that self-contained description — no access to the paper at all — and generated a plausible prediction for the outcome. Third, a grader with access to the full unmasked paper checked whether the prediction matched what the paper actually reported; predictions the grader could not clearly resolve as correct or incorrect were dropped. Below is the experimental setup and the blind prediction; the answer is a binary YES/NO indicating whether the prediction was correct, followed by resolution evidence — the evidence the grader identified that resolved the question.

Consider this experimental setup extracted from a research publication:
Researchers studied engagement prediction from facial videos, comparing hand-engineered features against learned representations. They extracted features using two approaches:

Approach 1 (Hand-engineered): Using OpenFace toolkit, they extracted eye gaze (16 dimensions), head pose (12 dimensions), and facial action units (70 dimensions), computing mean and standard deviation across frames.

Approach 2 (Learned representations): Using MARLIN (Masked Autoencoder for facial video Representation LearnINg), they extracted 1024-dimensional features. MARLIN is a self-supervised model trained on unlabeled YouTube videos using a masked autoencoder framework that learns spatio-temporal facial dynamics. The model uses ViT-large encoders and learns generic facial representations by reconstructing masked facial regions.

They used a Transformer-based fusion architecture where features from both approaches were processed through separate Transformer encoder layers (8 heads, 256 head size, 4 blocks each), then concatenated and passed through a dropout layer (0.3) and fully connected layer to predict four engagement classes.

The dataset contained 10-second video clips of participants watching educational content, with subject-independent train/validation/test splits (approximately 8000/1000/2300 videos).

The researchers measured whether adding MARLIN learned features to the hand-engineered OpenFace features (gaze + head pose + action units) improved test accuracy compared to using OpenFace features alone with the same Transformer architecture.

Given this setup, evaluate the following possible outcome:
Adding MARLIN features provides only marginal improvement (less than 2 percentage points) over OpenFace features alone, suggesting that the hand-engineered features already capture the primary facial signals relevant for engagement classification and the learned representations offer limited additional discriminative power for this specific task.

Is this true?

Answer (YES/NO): NO